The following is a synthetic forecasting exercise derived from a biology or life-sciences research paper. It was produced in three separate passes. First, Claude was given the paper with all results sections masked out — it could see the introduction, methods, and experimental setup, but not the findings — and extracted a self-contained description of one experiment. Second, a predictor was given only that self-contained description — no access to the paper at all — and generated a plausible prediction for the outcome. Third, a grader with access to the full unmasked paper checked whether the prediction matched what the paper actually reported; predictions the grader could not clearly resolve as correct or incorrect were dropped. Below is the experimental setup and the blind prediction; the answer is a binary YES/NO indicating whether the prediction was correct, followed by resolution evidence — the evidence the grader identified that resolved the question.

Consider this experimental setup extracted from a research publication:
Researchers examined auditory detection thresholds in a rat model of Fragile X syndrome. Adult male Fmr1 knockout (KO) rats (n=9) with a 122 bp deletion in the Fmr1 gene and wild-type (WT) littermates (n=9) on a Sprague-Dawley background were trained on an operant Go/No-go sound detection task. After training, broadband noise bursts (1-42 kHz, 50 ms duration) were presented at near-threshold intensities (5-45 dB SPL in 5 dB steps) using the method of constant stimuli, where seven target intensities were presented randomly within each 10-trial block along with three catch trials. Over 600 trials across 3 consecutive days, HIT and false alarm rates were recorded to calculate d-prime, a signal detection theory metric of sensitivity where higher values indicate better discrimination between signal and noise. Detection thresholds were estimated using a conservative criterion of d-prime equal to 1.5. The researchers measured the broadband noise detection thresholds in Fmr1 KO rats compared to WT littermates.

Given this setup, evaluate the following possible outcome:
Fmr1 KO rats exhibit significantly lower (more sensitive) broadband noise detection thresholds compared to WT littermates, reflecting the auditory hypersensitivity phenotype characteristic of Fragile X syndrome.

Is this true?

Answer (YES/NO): NO